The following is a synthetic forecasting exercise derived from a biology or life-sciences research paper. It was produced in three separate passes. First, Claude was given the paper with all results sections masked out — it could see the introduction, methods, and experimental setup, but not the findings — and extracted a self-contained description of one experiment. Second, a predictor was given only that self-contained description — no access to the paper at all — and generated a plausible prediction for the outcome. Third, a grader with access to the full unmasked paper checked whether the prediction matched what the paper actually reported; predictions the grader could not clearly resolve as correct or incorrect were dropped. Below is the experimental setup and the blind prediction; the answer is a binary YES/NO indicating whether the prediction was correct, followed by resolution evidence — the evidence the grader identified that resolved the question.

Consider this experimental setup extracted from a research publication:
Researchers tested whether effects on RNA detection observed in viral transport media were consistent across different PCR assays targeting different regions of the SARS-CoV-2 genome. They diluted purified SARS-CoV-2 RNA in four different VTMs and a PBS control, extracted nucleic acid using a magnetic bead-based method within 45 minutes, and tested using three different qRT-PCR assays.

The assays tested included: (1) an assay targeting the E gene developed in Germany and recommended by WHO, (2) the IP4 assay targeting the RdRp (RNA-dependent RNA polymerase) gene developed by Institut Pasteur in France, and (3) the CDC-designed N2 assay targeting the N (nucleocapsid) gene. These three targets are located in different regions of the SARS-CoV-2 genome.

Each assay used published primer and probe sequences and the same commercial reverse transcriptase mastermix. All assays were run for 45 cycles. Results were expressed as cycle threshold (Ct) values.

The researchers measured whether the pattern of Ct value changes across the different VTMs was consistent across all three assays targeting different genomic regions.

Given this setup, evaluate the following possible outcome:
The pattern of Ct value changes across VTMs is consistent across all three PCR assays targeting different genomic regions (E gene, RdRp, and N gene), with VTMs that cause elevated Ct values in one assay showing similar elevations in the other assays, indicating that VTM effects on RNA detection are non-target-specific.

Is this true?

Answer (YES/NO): YES